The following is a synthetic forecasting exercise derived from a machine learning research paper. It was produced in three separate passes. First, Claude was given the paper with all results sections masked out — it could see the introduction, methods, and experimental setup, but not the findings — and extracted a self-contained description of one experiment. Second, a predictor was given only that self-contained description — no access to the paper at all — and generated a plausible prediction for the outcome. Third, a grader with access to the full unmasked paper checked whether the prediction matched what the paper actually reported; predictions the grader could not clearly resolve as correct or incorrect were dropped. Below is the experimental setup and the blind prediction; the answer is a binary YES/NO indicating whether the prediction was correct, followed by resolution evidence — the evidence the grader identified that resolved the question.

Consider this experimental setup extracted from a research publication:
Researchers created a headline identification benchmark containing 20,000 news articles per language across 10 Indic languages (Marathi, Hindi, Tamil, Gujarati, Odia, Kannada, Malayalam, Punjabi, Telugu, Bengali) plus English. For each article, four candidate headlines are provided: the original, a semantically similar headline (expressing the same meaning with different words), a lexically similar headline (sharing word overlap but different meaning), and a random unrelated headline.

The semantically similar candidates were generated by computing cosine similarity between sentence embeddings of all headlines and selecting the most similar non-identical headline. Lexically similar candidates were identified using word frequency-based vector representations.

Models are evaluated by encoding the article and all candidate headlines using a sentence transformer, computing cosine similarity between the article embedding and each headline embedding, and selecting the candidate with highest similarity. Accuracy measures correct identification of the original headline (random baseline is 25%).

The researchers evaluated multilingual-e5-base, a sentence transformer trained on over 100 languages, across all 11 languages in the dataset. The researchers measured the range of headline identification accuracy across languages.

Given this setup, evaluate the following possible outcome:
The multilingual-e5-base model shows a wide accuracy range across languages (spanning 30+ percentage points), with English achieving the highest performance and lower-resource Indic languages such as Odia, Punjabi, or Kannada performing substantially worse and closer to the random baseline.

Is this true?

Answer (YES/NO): NO